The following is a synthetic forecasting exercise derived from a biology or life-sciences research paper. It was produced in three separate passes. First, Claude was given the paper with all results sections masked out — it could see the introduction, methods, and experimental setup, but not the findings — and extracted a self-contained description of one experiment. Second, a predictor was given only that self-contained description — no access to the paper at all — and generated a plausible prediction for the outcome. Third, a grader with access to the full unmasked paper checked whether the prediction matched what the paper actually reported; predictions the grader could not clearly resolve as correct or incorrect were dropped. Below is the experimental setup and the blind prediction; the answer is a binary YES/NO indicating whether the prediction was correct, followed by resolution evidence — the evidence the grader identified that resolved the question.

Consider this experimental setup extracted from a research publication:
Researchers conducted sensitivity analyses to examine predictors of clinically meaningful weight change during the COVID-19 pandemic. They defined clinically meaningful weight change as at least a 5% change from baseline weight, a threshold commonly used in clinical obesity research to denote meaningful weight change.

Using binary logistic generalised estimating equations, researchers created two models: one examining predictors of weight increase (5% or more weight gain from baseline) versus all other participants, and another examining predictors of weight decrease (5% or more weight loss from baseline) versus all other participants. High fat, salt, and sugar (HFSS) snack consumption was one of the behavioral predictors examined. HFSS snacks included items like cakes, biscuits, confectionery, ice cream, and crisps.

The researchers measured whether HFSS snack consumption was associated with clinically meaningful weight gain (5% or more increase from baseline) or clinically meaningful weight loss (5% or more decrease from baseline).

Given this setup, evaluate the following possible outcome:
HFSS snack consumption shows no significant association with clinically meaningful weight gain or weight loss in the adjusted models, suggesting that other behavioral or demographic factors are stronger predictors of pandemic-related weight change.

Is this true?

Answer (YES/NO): NO